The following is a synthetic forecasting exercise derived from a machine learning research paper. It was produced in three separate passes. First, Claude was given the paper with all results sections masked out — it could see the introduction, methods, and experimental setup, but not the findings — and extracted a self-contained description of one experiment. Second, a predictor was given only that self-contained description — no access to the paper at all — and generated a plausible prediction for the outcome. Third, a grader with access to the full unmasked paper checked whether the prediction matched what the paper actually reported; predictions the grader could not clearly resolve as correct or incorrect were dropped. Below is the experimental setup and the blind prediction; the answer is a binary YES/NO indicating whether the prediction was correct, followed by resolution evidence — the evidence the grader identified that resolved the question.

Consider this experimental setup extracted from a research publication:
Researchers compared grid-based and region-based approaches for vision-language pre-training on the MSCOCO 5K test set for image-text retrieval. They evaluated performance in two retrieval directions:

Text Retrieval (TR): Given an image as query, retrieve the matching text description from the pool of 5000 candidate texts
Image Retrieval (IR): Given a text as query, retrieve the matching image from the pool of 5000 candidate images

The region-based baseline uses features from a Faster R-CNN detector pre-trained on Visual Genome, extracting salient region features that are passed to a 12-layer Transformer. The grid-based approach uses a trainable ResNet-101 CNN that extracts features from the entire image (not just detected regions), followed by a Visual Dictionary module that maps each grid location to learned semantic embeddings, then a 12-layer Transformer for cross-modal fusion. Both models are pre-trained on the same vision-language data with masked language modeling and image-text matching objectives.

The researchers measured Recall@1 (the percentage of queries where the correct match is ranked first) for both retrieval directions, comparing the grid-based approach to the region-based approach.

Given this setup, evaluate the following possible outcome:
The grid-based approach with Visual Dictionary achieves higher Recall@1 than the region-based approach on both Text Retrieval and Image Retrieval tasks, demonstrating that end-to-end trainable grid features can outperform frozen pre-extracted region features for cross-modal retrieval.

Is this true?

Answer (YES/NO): YES